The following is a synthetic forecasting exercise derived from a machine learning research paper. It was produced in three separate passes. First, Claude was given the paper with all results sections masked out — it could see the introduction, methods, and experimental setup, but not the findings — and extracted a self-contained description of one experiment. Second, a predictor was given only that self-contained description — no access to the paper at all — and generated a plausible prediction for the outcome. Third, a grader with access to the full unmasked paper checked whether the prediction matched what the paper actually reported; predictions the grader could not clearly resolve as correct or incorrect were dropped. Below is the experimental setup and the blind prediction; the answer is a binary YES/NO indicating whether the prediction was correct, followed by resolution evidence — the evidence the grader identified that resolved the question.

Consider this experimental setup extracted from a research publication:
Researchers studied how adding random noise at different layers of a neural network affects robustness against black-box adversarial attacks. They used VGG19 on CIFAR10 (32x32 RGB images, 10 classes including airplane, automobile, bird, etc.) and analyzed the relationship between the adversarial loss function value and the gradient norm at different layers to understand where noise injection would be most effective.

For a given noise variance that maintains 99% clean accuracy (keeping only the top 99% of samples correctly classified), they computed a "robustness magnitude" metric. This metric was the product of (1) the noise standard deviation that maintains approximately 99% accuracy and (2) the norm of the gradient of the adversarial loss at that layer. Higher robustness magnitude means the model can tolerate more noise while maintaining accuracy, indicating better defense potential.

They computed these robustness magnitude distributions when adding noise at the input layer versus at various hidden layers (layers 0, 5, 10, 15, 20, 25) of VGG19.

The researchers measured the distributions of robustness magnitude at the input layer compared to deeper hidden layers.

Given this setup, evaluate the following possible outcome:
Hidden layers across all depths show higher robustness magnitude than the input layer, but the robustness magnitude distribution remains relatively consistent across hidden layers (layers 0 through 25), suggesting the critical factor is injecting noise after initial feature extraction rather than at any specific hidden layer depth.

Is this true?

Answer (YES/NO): NO